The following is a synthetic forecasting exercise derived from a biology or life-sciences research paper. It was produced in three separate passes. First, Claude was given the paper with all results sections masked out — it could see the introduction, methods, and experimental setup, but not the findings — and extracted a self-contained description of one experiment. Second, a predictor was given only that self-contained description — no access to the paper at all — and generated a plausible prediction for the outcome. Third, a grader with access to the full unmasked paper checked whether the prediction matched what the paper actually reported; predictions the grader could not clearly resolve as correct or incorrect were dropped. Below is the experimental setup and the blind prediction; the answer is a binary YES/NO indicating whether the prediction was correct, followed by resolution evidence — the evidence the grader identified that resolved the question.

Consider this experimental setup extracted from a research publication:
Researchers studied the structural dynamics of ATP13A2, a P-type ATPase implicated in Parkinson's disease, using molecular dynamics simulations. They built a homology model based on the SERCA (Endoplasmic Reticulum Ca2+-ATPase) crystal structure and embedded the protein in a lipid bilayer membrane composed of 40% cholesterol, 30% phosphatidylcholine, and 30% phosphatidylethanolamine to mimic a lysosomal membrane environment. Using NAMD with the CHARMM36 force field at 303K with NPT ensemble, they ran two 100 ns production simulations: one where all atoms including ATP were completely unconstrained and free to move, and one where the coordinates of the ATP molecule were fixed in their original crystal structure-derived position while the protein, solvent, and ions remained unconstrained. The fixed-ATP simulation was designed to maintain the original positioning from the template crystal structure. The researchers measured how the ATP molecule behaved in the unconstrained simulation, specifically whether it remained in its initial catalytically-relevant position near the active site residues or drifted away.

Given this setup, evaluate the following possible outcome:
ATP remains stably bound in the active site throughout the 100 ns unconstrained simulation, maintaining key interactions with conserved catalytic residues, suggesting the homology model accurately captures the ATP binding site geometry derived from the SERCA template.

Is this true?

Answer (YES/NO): NO